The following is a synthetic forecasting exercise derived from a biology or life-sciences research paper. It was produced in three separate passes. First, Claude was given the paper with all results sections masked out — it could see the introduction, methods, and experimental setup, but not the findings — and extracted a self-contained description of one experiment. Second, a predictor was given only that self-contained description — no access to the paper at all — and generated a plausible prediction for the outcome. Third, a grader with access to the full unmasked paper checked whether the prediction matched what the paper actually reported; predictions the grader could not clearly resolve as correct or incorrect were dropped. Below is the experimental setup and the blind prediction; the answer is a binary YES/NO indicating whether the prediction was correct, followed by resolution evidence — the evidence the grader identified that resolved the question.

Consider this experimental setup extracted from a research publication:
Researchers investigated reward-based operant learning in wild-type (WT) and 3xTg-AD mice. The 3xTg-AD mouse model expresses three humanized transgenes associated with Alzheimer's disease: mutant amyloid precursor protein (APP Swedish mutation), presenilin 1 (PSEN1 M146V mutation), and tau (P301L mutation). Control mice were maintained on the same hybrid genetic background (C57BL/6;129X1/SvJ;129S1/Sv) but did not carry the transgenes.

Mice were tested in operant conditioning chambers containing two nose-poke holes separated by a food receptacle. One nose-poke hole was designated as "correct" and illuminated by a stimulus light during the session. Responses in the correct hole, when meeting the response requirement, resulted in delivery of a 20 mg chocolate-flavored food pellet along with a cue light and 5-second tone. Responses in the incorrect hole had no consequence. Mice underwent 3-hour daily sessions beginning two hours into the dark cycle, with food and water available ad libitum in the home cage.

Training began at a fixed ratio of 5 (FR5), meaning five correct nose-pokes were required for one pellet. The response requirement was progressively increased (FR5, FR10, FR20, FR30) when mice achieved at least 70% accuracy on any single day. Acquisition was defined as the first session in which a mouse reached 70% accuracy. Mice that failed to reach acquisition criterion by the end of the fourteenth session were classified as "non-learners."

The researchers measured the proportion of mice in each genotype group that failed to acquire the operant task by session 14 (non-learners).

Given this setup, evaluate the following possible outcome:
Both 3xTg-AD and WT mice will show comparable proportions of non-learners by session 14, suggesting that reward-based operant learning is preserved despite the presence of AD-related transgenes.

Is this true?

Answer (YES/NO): NO